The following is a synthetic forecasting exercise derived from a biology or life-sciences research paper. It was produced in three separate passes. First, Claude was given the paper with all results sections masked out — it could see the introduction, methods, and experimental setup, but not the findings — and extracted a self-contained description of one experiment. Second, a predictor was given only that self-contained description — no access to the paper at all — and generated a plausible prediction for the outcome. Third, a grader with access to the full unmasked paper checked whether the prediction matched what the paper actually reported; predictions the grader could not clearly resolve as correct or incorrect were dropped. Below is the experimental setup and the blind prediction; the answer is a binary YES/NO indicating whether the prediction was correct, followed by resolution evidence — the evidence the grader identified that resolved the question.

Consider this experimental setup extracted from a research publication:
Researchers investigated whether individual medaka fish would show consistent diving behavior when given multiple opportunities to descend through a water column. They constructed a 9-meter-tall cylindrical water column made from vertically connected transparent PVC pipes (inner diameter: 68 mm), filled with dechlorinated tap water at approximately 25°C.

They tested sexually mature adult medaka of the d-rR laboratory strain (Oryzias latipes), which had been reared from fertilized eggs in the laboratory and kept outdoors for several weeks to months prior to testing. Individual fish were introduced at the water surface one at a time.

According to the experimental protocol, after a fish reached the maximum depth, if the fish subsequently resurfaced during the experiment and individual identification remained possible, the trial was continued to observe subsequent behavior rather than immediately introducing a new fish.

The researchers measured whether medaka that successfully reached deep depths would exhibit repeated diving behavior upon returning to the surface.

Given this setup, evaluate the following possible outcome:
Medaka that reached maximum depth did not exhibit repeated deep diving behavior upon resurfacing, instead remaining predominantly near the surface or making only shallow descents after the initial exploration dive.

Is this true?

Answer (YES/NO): NO